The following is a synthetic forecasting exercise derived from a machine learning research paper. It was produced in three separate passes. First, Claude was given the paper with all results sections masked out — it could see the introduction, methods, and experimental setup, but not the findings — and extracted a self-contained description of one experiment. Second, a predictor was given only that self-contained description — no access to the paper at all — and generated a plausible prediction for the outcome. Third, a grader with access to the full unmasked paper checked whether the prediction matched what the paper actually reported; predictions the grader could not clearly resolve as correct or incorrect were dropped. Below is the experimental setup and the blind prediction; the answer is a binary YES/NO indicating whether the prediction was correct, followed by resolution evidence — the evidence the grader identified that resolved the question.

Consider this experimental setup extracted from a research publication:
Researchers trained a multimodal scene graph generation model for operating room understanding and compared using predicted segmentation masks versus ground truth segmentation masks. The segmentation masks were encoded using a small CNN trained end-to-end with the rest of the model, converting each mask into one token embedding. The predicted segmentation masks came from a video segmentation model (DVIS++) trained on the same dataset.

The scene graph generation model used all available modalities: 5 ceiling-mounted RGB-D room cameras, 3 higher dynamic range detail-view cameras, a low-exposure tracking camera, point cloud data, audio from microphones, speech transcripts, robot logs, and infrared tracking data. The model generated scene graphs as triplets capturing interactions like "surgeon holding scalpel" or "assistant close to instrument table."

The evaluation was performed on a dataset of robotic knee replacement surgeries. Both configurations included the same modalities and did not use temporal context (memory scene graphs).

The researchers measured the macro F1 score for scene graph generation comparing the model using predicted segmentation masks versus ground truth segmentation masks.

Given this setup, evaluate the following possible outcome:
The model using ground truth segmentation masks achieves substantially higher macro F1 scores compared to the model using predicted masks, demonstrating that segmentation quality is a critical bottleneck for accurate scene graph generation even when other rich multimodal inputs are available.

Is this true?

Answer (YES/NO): NO